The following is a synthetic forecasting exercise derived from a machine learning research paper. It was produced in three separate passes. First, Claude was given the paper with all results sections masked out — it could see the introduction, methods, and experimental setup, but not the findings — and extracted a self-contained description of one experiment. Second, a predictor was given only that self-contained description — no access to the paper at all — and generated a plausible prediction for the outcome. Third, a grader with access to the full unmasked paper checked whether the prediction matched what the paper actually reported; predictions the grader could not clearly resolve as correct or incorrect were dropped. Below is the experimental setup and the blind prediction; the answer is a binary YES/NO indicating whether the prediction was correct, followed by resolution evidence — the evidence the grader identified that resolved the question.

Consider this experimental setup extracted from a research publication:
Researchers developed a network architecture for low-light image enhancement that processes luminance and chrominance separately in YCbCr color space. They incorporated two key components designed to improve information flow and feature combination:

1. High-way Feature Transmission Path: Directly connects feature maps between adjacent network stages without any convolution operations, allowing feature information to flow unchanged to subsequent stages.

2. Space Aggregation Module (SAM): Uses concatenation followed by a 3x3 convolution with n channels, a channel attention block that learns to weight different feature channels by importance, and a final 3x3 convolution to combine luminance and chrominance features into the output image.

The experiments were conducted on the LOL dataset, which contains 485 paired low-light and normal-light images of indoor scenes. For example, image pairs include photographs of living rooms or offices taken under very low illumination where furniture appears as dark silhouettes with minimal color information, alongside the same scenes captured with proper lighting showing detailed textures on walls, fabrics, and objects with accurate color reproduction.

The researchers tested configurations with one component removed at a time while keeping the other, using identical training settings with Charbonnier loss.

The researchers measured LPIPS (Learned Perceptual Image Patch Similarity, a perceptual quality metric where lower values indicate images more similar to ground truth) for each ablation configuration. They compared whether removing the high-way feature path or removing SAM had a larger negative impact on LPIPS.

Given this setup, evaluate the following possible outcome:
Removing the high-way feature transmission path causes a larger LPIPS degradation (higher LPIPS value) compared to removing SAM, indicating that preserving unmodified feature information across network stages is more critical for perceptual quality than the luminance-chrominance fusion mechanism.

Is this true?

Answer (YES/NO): YES